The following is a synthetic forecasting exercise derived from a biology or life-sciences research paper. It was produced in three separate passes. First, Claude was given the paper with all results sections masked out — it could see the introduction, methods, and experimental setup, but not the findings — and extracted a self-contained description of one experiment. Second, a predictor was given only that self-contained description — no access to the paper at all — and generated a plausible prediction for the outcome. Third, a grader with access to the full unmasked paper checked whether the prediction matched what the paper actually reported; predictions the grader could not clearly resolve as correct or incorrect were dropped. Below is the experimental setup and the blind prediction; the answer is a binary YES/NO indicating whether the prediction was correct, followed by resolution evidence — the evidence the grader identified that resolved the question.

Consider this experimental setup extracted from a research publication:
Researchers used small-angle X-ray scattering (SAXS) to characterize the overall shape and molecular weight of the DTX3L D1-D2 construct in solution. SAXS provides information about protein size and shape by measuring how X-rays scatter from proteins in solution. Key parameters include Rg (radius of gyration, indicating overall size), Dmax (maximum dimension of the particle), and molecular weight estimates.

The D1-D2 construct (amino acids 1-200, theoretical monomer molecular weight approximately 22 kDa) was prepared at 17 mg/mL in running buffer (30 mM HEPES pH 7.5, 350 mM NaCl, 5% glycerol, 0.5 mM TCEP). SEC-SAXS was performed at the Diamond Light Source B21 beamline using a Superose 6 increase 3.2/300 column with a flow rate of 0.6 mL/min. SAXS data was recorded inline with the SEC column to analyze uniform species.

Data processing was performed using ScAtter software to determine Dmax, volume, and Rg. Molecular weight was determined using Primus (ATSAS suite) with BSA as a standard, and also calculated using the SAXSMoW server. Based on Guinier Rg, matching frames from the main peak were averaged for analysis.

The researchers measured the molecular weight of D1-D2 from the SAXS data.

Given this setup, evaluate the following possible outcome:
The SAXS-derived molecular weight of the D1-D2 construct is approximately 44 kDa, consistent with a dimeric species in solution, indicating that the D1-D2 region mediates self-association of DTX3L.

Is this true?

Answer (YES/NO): NO